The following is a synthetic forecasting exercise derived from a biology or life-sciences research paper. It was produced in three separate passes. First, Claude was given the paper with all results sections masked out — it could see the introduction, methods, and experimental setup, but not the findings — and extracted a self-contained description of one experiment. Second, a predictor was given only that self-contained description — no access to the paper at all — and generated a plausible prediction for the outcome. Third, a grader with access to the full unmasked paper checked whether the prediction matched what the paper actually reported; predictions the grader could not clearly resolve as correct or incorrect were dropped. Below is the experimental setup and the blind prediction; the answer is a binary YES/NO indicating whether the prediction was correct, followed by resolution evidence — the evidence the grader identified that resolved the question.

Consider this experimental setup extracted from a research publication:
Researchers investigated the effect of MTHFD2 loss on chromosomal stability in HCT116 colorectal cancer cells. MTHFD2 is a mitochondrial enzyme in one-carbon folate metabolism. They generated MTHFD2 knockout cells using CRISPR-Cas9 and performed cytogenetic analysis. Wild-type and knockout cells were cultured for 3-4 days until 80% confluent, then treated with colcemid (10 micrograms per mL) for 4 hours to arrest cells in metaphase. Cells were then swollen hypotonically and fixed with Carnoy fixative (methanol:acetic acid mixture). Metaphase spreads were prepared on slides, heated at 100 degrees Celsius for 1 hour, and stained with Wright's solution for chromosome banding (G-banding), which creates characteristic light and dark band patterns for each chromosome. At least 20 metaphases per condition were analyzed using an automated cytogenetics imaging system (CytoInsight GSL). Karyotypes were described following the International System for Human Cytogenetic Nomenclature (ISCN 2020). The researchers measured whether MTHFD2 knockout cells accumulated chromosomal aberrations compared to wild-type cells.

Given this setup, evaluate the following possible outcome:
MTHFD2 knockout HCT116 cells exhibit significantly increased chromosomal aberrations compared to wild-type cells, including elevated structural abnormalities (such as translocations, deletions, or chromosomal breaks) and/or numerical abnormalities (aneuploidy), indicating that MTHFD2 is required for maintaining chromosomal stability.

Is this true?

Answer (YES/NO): NO